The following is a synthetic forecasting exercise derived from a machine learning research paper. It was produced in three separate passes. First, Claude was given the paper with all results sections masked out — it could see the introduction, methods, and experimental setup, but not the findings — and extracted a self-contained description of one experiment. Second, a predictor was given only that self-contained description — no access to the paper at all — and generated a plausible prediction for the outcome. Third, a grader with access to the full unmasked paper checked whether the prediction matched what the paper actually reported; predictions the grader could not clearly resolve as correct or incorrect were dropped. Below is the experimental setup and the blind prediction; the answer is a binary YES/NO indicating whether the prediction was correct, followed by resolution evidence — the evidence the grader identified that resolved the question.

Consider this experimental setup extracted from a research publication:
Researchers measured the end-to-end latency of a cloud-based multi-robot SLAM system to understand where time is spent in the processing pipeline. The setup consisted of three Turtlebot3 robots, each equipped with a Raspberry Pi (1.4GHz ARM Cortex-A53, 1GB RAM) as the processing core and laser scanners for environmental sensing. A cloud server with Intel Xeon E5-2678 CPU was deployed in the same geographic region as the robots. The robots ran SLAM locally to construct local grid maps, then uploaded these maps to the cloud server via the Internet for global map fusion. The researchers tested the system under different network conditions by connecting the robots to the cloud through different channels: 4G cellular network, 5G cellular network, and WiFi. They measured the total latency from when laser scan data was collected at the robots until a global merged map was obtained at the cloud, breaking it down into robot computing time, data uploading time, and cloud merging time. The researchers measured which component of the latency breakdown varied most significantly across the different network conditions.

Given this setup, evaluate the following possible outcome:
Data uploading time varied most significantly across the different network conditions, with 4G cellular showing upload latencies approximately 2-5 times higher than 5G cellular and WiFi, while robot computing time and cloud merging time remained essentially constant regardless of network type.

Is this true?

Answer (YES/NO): NO